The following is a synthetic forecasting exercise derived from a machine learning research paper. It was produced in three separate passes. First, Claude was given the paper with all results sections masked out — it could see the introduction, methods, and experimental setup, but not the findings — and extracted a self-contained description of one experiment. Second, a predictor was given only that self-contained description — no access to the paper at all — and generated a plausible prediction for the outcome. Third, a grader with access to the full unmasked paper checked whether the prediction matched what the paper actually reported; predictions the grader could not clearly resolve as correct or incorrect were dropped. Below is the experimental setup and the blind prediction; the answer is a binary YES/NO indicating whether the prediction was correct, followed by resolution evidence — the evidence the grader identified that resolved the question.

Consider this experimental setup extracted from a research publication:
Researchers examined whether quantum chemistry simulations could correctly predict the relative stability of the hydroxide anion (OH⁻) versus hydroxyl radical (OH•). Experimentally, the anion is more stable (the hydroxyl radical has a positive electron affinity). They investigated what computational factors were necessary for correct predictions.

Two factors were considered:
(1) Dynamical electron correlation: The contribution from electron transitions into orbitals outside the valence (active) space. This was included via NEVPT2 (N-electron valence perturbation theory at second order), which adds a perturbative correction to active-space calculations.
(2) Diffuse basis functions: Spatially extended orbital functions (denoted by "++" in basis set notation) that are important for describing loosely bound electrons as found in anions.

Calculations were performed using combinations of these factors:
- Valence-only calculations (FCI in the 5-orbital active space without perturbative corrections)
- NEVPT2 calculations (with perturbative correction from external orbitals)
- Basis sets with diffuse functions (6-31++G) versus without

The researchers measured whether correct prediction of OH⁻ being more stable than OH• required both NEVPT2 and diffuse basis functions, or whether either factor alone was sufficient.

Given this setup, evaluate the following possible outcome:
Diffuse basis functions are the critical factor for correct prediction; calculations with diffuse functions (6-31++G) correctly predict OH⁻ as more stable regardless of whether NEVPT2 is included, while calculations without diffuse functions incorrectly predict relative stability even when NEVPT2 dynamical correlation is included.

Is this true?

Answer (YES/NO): NO